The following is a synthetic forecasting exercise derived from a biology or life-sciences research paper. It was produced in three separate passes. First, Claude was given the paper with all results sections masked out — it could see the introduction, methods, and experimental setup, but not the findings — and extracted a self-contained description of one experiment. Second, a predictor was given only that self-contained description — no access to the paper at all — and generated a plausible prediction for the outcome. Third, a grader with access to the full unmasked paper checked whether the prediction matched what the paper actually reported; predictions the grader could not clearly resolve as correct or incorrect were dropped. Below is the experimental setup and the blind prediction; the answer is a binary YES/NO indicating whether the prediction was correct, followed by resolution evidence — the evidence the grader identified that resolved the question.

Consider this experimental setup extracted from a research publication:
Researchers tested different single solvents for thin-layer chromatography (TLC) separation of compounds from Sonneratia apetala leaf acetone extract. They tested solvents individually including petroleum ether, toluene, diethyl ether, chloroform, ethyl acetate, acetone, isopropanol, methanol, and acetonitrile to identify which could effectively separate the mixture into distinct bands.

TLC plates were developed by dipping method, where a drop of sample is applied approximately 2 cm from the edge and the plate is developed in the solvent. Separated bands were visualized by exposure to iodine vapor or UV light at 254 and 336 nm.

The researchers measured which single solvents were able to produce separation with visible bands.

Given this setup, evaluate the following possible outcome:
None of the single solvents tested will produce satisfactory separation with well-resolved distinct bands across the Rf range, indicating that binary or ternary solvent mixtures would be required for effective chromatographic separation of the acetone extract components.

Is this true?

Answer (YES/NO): NO